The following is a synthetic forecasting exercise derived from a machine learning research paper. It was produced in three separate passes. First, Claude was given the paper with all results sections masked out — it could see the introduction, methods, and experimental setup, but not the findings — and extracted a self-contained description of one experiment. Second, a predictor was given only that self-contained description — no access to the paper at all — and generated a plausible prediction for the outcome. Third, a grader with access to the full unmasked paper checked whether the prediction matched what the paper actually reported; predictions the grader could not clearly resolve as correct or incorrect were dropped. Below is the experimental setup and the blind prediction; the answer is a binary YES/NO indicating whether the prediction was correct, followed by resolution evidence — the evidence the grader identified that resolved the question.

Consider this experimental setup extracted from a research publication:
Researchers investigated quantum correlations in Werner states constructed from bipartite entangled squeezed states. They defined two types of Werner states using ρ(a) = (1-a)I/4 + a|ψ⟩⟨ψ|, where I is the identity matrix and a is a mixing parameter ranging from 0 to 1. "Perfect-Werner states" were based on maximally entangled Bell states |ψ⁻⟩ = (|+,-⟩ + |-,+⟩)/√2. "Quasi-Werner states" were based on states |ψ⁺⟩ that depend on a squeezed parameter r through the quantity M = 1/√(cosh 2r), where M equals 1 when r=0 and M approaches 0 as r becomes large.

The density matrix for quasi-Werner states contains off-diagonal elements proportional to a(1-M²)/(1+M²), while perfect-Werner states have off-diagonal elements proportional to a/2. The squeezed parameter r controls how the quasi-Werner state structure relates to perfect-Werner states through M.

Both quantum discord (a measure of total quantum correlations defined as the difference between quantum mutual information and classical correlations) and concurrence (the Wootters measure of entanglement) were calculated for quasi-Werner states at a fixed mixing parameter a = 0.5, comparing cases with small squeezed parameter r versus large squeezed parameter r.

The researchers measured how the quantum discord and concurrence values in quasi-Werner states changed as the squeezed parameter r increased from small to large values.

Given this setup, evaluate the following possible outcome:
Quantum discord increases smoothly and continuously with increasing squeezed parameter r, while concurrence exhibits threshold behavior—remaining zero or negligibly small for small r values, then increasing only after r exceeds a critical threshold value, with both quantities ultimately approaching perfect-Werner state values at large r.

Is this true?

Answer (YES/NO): YES